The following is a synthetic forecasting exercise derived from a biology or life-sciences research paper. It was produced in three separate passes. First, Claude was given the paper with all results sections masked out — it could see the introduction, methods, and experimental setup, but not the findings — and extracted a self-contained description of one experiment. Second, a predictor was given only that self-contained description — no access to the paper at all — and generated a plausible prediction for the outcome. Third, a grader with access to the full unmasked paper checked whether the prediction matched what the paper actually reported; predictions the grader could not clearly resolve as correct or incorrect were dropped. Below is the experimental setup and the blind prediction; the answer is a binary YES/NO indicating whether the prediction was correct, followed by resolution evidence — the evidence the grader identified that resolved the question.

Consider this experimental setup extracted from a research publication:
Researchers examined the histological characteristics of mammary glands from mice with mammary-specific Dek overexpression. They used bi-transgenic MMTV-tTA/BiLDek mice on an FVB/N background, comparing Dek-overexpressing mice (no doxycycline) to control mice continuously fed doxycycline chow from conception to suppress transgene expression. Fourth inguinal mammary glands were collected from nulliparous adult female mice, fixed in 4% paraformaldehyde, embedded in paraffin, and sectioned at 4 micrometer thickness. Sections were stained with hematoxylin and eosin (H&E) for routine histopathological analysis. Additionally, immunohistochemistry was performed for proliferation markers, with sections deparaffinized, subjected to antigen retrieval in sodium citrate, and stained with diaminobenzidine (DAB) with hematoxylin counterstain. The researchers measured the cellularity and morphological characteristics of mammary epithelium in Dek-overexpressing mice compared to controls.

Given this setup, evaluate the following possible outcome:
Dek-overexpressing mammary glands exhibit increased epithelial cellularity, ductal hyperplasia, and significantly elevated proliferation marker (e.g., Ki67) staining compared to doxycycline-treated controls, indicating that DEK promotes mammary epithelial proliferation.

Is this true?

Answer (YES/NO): YES